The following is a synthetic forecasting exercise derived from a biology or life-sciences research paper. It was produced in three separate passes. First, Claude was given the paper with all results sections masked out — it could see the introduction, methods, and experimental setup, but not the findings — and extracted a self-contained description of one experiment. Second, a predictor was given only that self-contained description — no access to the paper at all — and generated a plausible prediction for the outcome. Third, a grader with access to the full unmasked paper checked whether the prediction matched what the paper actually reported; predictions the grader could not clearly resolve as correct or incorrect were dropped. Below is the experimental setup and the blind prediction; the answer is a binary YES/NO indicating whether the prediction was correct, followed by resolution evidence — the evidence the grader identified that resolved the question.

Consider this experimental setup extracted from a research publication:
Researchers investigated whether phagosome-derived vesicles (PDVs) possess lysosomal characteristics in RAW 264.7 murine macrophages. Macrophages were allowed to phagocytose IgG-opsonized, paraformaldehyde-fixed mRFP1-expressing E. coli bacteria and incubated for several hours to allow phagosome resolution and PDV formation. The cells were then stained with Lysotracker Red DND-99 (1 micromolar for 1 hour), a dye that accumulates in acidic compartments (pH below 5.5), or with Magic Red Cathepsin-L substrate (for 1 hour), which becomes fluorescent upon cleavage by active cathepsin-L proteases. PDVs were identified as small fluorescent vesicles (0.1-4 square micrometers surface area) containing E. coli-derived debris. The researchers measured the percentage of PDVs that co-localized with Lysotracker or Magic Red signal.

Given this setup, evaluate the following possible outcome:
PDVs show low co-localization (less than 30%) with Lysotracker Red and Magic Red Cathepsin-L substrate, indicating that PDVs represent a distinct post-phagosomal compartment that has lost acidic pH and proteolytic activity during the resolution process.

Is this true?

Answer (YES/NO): NO